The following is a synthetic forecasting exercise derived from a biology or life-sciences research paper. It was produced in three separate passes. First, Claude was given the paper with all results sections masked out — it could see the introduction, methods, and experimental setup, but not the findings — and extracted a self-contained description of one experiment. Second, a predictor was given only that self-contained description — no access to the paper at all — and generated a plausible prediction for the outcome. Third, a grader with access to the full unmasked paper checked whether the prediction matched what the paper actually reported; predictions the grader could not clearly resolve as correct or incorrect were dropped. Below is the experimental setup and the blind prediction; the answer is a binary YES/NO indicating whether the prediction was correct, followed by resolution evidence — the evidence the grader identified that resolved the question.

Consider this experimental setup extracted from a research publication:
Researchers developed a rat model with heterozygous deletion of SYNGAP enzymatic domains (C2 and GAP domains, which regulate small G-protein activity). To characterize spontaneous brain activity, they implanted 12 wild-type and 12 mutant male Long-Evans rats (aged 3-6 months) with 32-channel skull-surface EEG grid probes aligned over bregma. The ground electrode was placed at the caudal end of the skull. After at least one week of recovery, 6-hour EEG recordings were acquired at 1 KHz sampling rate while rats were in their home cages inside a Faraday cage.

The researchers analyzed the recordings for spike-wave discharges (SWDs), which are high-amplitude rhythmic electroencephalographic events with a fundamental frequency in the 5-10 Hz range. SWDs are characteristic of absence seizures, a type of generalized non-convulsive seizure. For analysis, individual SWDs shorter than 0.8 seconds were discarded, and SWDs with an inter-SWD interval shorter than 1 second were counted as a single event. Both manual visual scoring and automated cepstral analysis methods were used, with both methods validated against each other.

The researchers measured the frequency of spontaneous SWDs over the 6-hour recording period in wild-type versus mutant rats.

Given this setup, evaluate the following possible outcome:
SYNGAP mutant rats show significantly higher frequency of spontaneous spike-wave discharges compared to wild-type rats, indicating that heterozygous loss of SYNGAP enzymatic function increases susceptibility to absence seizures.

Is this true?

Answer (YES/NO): YES